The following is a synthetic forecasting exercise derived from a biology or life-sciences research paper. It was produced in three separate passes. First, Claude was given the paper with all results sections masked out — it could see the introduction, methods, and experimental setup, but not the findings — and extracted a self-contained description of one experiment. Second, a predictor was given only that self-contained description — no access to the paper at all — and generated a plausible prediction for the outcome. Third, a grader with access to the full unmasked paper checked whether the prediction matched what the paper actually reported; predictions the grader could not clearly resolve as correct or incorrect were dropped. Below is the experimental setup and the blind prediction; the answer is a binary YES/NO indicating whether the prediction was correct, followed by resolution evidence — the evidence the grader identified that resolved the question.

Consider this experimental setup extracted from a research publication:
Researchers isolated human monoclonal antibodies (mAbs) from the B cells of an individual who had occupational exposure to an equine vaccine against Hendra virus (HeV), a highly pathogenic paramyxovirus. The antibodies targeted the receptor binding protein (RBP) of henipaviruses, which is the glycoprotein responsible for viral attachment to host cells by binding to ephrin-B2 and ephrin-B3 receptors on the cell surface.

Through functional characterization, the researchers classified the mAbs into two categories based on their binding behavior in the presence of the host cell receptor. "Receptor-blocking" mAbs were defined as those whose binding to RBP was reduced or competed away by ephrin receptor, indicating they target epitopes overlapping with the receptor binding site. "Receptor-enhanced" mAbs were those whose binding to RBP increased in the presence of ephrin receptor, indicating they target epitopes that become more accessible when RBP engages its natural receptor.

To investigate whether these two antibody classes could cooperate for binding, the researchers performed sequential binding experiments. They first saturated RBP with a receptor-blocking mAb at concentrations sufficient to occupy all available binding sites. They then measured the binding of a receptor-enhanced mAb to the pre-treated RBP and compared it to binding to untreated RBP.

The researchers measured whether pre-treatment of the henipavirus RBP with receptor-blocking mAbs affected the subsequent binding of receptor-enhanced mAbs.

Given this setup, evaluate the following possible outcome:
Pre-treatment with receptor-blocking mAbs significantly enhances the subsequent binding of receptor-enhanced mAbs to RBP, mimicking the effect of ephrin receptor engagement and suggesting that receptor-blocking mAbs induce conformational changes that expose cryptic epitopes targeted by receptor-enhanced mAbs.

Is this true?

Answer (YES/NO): YES